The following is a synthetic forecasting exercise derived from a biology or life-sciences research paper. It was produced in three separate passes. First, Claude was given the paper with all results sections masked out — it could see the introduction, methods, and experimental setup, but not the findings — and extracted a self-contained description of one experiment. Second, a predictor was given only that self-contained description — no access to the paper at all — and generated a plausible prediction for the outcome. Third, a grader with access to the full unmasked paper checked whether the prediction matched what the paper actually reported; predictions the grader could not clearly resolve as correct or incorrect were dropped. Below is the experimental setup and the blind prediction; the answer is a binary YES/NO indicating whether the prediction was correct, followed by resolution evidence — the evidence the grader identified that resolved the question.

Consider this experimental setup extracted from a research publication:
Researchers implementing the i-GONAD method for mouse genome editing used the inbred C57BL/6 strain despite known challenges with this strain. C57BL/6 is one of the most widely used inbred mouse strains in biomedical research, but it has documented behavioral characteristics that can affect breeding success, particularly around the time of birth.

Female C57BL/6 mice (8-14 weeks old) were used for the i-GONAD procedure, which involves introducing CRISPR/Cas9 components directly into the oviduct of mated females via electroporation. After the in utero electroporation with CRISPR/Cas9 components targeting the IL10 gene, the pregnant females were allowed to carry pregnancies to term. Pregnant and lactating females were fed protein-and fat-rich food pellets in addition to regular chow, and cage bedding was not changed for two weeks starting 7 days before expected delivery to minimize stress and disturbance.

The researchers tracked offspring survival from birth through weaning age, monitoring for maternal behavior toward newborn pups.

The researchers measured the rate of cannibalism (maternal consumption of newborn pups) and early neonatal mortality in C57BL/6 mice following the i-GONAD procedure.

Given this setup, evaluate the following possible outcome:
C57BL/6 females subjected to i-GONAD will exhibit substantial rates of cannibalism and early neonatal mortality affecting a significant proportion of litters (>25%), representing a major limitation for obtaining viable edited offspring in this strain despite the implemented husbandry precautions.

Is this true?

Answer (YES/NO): YES